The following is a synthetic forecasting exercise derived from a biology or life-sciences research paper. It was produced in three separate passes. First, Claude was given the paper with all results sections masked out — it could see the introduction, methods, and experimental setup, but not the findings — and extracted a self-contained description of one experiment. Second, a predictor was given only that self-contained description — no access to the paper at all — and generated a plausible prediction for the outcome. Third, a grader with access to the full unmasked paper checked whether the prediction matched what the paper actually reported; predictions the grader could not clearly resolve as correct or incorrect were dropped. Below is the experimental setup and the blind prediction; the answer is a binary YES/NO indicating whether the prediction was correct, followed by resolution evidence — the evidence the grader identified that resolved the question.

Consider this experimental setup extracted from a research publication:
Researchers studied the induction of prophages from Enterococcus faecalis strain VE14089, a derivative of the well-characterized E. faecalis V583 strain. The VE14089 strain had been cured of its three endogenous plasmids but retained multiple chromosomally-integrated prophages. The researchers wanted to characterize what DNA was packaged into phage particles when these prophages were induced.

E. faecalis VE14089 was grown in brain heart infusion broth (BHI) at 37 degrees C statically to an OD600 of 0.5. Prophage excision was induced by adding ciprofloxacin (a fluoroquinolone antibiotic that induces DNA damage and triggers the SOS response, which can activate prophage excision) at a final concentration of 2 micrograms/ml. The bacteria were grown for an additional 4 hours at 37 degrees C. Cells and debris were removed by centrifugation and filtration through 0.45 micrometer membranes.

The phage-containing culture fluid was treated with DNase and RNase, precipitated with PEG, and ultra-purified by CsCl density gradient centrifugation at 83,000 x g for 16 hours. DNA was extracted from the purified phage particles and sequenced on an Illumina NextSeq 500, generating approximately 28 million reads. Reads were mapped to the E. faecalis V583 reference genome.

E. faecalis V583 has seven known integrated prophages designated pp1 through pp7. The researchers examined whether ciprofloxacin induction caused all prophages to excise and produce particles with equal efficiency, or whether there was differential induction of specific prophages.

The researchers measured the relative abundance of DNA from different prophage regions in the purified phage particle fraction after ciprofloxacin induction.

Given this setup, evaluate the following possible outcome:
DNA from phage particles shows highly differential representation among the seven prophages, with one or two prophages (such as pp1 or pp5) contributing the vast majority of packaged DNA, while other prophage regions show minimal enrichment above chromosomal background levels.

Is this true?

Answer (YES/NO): YES